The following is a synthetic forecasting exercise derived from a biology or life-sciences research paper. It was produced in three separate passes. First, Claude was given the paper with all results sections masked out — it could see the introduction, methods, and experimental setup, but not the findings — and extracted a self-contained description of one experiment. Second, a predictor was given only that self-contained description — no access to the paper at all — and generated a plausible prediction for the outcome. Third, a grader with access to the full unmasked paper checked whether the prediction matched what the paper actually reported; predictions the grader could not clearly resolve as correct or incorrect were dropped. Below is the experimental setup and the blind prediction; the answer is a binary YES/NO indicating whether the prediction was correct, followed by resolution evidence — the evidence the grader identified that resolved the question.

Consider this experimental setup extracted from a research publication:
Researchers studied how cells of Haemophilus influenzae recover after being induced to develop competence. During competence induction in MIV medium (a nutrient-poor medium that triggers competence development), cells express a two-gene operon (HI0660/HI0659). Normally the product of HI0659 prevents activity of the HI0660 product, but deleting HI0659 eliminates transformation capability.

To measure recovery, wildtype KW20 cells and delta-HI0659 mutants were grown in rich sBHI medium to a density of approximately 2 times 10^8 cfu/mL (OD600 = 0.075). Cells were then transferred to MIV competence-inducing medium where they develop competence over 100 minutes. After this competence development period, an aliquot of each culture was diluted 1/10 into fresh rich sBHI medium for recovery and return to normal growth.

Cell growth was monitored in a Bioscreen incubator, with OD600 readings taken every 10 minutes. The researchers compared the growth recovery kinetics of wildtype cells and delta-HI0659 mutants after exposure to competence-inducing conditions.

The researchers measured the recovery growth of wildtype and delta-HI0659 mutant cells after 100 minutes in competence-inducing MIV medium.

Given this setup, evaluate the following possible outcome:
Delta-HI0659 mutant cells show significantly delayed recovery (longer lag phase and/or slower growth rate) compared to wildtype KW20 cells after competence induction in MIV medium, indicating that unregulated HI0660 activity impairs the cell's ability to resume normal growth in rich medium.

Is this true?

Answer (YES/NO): NO